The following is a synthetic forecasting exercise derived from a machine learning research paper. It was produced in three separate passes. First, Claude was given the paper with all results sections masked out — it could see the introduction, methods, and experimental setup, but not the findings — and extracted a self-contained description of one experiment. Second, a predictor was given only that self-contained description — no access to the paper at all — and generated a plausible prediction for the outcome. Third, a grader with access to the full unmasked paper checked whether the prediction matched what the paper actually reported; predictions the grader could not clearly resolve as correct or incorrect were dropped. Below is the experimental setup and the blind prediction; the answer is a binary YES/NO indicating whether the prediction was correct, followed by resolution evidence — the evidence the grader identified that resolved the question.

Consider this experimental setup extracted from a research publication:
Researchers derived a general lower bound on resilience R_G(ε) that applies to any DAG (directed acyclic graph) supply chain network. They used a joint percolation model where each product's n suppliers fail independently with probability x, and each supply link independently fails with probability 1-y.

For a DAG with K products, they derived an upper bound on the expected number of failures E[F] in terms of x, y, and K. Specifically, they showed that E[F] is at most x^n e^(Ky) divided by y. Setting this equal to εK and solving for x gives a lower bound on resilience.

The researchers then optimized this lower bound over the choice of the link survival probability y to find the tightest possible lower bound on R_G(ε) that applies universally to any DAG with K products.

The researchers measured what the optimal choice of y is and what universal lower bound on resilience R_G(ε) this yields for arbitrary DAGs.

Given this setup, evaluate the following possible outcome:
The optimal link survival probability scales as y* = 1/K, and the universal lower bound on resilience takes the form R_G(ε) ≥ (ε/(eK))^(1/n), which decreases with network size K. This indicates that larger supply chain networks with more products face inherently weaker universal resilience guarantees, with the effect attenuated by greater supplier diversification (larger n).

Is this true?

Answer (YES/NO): YES